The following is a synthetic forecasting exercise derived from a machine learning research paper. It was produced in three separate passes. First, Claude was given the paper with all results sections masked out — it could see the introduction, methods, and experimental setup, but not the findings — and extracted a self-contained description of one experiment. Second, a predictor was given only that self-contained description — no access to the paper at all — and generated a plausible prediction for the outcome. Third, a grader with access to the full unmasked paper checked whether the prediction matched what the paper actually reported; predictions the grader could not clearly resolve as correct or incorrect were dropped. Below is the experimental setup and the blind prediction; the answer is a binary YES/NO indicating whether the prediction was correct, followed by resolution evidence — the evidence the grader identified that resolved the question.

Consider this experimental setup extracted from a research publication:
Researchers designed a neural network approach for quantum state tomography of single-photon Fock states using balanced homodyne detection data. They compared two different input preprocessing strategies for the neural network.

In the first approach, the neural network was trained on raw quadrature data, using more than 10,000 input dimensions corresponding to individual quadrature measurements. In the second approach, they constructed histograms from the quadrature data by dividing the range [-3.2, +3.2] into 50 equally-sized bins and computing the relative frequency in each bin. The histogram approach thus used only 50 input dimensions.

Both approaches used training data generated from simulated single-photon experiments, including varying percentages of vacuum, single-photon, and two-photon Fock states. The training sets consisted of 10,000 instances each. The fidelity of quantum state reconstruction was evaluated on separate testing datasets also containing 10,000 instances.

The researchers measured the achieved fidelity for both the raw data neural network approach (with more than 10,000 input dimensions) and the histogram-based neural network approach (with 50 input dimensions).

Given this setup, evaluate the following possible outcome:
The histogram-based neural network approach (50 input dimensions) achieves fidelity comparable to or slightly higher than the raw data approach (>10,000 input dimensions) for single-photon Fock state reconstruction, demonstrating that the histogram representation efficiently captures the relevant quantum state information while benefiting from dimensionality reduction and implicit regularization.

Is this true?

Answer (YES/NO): NO